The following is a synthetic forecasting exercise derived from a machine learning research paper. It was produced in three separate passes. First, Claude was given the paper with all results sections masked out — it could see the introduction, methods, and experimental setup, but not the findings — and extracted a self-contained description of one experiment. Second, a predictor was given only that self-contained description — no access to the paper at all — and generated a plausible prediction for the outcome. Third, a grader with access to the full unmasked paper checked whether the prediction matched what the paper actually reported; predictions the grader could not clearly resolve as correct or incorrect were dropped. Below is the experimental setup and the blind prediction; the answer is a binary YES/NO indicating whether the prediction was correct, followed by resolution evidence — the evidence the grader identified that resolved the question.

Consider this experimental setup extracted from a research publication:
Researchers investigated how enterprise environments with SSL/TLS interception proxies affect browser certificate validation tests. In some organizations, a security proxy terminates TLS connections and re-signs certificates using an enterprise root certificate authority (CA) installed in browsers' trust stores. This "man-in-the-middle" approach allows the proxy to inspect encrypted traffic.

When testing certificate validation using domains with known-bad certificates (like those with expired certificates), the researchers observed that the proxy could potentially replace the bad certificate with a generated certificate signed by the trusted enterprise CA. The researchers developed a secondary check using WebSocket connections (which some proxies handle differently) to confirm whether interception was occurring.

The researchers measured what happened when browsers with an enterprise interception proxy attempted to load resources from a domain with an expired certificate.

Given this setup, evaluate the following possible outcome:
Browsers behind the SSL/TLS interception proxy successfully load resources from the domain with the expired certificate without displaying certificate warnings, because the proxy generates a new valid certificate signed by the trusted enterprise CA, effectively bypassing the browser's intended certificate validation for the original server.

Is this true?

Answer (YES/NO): YES